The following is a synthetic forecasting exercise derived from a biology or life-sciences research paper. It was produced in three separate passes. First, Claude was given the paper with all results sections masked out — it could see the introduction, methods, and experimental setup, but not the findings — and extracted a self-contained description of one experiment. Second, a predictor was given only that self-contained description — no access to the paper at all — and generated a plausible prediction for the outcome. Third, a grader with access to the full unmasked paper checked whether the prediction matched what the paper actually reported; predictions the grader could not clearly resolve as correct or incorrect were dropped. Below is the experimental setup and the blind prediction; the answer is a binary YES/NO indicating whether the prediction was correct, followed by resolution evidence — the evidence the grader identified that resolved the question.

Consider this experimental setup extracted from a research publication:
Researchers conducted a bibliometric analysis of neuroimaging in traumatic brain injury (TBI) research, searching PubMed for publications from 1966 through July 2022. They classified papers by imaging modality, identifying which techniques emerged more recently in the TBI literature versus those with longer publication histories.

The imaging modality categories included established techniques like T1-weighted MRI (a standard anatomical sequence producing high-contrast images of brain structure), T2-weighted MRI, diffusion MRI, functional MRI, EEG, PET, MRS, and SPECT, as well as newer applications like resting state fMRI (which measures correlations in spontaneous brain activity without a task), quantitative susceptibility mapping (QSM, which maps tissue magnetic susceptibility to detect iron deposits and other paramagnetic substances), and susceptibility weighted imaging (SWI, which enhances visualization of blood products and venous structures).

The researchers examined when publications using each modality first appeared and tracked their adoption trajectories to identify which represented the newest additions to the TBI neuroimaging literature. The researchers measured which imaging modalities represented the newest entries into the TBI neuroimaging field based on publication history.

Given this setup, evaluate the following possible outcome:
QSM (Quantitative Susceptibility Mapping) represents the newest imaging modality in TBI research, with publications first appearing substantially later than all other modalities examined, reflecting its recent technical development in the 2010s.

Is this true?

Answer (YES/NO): NO